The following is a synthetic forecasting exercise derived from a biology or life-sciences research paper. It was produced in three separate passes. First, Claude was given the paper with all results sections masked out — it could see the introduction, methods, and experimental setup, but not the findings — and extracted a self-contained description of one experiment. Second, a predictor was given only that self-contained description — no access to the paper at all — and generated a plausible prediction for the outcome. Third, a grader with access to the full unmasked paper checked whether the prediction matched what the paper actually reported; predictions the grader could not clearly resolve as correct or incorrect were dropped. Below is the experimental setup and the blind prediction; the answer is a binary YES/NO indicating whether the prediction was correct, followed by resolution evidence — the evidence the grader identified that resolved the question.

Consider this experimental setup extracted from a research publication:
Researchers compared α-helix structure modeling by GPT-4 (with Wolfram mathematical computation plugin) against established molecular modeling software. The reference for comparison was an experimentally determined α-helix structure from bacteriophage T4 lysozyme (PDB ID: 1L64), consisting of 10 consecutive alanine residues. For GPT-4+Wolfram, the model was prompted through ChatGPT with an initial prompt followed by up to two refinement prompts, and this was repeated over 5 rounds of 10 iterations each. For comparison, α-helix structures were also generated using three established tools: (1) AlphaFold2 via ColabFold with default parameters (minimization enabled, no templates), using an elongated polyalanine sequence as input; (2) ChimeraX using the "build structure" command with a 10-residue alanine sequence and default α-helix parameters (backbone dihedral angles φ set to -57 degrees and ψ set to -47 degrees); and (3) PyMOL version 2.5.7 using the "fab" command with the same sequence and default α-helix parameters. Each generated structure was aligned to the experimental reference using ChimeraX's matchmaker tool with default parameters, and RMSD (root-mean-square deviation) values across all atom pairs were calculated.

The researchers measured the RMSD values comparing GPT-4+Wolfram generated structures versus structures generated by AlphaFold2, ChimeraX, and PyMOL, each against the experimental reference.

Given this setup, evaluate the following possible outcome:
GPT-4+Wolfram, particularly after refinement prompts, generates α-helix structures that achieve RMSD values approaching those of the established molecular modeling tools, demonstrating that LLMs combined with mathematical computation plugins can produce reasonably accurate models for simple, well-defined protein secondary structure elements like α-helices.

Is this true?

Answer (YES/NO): YES